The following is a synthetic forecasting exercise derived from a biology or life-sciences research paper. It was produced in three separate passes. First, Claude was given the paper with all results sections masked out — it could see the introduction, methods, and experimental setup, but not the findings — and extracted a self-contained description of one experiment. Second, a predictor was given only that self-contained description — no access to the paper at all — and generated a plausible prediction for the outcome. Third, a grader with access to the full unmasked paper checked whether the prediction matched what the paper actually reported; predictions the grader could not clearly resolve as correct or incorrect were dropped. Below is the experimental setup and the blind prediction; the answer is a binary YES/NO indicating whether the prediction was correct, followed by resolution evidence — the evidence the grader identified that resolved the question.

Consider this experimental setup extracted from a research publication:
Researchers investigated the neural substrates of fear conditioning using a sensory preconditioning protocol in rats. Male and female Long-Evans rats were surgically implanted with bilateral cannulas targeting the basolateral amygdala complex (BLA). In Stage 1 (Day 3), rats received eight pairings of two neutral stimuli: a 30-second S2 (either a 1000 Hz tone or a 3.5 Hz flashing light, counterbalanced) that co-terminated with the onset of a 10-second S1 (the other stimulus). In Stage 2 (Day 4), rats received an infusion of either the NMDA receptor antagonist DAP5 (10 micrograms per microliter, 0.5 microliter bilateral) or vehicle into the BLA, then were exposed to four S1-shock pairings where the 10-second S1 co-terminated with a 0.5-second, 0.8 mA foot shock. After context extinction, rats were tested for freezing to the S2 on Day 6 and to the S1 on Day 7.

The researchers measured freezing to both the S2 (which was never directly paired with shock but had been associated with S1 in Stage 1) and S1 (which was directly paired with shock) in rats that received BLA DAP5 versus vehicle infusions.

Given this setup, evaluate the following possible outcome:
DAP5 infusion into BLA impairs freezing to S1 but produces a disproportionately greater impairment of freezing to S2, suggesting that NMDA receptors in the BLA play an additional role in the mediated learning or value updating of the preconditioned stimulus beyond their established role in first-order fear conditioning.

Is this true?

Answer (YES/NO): NO